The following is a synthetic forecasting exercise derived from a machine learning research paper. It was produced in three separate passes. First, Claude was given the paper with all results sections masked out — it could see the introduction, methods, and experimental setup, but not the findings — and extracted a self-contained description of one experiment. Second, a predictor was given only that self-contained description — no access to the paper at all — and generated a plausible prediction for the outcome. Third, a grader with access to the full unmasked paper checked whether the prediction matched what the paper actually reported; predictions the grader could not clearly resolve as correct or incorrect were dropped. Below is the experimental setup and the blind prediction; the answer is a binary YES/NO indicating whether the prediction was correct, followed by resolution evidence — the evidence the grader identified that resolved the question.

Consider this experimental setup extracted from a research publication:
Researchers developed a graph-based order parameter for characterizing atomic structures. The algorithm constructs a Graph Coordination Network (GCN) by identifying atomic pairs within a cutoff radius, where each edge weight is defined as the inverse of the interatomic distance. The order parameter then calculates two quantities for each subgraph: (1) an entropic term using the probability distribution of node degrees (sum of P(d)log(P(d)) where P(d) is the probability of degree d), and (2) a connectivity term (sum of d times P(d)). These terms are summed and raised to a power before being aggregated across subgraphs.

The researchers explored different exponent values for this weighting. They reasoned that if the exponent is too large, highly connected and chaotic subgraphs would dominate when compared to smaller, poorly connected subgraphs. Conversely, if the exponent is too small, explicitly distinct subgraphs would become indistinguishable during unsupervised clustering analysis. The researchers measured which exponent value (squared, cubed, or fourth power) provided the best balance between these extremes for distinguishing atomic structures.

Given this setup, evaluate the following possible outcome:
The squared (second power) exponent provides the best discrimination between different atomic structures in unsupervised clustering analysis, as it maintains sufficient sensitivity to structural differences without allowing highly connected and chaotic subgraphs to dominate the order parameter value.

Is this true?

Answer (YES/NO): NO